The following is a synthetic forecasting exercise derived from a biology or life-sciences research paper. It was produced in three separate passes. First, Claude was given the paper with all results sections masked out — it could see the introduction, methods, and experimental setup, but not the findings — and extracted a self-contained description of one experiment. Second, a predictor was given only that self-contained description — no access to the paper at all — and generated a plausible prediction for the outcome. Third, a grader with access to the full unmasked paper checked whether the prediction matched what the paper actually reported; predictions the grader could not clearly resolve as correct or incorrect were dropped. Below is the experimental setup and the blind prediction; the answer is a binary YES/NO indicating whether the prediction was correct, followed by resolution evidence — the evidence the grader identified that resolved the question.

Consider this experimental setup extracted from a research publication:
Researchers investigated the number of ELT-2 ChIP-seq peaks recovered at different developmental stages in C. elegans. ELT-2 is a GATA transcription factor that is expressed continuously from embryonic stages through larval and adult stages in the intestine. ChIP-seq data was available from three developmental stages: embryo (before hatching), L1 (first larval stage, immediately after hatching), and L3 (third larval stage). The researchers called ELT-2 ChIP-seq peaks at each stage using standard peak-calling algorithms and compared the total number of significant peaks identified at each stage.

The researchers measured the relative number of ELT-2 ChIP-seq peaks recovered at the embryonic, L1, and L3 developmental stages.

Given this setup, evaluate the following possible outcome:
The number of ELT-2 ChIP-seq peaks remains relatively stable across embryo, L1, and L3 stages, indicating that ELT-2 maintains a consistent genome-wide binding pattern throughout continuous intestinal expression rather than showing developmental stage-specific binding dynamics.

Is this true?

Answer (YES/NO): NO